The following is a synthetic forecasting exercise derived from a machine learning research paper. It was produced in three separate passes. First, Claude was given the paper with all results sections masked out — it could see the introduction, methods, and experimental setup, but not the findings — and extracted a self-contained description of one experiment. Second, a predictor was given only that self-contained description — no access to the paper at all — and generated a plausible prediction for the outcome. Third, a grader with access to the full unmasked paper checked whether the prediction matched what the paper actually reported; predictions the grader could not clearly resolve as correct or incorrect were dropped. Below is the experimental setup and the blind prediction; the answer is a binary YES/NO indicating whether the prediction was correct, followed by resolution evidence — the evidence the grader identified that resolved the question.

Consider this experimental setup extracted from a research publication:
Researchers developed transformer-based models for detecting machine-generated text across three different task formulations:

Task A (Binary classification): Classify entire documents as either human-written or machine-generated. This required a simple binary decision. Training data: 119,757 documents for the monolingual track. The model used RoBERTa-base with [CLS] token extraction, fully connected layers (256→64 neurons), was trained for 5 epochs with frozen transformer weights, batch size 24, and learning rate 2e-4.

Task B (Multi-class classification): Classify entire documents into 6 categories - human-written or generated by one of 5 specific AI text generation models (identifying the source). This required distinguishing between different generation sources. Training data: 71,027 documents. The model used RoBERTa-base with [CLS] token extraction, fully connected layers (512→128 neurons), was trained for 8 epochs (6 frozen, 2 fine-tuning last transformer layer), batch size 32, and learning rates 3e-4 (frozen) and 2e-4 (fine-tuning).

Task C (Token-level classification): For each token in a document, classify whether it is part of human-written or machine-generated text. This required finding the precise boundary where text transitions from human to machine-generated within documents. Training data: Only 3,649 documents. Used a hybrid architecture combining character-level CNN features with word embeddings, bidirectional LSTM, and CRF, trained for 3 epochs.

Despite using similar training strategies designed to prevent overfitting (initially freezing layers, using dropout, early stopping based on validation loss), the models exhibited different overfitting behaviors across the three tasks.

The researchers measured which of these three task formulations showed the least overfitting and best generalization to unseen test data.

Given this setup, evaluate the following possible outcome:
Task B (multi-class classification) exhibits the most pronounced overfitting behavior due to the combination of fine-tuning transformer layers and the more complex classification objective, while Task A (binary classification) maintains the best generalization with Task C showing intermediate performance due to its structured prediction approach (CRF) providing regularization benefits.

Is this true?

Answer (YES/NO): NO